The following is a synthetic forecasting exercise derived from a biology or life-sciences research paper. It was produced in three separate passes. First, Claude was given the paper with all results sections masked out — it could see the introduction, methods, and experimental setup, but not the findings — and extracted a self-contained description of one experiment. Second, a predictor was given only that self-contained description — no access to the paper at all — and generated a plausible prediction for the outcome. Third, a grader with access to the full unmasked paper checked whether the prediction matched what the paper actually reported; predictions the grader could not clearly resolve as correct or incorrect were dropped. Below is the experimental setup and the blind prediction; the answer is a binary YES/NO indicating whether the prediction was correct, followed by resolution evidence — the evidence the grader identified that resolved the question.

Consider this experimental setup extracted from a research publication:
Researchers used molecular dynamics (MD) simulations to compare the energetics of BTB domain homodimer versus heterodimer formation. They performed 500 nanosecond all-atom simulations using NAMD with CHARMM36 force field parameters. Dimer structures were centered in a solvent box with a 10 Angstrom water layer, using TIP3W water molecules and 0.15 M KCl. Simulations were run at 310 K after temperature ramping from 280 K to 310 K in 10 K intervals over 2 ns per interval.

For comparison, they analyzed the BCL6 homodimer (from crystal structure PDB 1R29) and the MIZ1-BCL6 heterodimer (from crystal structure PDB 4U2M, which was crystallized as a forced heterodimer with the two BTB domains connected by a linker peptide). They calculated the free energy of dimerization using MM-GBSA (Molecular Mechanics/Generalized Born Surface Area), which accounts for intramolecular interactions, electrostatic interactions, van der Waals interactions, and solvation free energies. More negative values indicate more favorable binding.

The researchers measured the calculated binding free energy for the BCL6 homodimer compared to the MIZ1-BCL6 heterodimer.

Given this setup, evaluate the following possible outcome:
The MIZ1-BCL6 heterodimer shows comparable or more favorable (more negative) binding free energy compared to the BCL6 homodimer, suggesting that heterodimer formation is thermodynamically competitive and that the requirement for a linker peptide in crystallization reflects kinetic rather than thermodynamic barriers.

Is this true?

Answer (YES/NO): YES